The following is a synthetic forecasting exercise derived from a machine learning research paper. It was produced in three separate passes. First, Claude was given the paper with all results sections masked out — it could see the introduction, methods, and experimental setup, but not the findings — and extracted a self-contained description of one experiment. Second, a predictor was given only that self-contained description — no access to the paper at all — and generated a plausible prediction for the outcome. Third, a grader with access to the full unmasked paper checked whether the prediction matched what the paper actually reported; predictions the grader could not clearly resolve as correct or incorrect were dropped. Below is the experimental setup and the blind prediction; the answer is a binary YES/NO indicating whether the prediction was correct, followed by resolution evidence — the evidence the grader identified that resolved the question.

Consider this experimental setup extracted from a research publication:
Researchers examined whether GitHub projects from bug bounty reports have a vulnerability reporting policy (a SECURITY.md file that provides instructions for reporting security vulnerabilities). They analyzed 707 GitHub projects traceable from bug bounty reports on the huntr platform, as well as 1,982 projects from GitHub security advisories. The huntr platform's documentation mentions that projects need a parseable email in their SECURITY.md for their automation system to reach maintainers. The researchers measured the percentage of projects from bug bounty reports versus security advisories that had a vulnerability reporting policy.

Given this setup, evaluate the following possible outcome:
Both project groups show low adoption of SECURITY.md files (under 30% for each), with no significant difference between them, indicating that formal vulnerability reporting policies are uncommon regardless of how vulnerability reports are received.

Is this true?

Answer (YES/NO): NO